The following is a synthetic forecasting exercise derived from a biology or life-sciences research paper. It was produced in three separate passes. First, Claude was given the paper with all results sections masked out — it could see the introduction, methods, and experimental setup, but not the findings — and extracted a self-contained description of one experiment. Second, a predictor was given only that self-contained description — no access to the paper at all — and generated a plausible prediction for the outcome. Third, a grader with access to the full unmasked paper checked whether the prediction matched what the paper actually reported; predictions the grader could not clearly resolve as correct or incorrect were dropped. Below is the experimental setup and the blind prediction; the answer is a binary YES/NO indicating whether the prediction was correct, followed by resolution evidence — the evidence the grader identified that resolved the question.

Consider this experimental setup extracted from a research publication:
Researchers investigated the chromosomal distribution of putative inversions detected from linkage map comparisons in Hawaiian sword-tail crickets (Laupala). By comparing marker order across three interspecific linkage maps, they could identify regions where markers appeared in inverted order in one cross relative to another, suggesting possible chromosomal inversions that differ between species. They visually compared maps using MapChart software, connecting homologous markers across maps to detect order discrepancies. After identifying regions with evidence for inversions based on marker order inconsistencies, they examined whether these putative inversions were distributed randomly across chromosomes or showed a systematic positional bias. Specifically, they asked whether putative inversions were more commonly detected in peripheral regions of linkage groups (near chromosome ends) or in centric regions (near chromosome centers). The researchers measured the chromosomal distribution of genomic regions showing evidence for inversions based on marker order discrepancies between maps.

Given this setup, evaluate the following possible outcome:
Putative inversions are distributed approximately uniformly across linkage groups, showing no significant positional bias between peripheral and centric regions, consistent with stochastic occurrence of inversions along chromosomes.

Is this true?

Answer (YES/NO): NO